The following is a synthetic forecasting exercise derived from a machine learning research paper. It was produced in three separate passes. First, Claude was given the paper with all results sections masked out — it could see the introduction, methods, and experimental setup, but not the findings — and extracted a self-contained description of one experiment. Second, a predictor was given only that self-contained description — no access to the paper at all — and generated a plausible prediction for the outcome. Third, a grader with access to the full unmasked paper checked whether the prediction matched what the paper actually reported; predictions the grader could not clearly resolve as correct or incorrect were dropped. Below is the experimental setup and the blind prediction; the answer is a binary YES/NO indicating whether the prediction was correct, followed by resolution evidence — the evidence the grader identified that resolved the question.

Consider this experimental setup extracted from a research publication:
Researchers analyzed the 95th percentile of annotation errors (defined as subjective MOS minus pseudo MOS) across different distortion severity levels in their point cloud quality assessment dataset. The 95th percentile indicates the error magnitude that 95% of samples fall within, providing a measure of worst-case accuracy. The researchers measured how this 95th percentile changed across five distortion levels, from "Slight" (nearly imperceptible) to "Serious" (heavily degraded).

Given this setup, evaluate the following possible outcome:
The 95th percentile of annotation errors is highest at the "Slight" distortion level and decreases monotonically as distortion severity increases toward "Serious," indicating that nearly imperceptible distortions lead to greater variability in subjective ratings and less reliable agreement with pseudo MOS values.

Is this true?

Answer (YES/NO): NO